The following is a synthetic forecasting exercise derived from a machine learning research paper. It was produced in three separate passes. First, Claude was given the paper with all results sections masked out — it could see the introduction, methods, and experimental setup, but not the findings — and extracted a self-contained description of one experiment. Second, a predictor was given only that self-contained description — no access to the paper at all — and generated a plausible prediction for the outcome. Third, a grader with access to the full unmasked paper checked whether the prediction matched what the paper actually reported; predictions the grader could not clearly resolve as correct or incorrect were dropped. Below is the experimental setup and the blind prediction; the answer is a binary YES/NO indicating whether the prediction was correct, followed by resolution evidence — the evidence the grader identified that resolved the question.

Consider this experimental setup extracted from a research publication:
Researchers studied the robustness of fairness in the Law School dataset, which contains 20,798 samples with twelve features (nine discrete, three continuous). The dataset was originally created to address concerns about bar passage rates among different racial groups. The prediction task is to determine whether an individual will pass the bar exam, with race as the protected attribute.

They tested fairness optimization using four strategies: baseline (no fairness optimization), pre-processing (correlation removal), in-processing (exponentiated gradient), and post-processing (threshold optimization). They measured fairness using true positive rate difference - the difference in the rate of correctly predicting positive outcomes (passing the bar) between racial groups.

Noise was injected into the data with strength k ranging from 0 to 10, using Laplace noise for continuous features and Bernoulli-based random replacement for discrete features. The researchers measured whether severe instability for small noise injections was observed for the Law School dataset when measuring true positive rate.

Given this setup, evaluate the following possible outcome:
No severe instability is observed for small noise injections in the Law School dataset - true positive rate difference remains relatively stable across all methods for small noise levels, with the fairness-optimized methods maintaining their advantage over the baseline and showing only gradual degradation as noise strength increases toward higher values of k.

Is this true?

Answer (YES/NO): NO